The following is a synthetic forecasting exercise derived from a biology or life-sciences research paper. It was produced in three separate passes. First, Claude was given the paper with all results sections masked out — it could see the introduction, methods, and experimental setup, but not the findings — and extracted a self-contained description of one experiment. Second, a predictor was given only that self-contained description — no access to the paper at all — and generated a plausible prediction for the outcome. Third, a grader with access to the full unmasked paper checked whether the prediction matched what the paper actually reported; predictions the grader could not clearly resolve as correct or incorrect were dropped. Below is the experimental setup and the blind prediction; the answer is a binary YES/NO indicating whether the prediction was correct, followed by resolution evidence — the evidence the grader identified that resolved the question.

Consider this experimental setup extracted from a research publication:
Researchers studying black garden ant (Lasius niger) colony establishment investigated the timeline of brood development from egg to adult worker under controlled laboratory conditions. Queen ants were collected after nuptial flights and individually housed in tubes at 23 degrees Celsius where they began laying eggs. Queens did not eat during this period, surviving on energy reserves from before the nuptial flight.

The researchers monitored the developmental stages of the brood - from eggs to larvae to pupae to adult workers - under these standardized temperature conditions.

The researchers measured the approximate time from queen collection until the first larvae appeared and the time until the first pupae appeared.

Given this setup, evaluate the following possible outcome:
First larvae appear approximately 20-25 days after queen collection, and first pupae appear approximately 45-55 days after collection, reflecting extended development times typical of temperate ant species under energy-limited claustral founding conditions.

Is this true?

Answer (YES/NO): NO